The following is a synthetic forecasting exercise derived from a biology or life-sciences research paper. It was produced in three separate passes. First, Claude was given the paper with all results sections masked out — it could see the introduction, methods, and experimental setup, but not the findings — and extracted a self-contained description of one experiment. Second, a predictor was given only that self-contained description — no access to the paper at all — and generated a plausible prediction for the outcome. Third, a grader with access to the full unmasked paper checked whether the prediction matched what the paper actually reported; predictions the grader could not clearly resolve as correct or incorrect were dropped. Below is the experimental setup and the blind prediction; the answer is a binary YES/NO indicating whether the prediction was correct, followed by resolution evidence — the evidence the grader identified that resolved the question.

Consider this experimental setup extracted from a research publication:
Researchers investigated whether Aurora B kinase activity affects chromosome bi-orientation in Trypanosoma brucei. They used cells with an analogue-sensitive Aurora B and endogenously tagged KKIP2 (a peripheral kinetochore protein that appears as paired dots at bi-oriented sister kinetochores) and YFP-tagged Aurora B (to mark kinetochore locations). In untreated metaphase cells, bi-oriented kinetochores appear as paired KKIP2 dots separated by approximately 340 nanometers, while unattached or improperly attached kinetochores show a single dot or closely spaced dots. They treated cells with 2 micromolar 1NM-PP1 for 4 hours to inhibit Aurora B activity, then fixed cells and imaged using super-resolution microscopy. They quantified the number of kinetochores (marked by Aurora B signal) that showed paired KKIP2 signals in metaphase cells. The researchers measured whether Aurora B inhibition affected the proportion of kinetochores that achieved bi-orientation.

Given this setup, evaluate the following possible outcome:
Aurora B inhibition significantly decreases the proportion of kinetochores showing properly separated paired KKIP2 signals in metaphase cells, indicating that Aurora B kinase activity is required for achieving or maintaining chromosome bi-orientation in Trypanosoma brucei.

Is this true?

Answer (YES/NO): YES